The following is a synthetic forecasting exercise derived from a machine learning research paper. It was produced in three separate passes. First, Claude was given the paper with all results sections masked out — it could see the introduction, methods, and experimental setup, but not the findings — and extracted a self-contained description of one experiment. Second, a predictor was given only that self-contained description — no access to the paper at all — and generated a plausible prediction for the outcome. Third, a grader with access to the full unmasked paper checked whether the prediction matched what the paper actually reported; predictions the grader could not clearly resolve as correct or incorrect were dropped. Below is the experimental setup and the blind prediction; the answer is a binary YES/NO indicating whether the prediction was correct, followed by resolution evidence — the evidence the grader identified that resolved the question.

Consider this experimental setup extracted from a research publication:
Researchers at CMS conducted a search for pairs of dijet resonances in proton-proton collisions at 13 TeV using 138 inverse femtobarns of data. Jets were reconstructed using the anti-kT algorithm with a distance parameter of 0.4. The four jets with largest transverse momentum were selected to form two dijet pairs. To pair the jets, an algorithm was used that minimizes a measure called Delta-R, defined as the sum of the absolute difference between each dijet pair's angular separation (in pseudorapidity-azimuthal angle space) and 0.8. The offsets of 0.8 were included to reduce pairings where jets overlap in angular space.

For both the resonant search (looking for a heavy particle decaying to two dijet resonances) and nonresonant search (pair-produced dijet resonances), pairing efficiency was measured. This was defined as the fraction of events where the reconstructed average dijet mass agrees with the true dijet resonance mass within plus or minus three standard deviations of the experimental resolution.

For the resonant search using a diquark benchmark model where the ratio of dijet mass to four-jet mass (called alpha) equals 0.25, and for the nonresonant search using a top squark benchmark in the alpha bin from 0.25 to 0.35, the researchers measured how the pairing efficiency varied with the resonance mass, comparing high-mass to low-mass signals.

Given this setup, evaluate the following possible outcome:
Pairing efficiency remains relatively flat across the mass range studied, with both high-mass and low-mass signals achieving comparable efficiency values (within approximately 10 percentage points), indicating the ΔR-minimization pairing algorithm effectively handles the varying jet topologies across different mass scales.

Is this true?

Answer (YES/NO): NO